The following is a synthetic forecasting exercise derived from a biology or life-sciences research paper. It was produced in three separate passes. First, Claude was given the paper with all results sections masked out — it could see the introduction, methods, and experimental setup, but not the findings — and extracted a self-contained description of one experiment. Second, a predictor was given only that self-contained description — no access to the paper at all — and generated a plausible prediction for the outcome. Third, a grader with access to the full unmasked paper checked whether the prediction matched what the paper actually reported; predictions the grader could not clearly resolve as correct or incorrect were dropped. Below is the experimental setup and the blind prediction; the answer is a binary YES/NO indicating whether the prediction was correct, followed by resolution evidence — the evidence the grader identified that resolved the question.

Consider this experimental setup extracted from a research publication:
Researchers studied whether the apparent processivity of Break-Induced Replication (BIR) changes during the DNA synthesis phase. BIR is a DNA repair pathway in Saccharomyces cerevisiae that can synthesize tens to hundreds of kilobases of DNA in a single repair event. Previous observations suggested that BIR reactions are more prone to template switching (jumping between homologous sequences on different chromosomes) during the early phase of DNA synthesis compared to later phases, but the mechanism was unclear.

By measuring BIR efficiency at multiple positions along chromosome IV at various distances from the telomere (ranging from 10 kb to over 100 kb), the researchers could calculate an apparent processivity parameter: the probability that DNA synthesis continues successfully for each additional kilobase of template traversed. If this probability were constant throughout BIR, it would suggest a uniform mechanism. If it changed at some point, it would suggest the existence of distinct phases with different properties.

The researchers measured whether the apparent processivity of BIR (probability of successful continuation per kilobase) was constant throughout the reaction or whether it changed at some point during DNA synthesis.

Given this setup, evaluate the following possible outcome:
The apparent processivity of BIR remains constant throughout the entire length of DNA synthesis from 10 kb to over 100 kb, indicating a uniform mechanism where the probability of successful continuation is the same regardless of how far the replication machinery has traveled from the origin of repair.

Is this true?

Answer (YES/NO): NO